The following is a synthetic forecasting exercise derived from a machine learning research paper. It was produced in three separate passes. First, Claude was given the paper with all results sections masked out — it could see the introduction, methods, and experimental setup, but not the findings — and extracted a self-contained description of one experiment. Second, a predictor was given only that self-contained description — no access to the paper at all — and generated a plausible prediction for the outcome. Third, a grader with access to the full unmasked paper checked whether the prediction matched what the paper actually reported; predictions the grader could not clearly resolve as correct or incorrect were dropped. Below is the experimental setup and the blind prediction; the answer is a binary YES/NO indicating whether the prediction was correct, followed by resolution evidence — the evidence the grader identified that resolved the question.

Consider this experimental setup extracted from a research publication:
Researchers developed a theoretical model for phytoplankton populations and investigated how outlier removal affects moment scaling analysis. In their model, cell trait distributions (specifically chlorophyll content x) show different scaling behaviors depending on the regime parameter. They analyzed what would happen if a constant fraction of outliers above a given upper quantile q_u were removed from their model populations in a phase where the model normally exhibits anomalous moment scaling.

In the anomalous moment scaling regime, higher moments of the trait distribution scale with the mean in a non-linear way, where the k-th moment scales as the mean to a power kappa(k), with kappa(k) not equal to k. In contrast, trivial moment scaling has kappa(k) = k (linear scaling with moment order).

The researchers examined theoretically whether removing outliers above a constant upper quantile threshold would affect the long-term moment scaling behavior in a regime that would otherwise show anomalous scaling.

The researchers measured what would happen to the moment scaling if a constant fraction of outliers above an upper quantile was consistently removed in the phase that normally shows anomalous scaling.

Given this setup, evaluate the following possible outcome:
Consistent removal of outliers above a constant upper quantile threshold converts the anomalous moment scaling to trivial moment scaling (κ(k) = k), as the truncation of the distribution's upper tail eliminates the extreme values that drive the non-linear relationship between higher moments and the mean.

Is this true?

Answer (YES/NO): YES